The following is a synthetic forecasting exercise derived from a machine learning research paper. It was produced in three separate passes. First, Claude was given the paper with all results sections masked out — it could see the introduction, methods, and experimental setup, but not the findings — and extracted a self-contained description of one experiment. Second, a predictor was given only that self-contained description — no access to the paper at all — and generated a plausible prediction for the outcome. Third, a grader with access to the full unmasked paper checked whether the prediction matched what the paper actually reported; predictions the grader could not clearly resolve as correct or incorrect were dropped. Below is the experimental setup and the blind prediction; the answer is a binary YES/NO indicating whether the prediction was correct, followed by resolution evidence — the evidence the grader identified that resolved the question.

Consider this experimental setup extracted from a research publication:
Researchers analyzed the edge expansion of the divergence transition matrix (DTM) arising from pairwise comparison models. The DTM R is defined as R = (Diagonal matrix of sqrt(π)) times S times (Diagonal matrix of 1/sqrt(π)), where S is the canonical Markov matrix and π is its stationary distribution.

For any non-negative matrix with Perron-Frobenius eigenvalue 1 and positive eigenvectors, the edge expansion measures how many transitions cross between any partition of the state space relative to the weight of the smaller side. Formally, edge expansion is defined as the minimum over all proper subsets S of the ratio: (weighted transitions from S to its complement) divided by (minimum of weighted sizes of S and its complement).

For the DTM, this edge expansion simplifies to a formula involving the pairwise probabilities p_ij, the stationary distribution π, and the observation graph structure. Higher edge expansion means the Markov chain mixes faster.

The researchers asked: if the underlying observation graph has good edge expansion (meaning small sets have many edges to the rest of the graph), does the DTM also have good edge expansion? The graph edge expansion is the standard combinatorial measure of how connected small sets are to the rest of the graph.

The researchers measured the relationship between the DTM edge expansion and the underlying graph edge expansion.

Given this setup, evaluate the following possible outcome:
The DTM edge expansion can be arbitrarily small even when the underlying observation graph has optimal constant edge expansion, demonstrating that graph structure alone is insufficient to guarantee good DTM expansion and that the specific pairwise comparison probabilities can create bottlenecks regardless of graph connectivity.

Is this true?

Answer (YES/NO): NO